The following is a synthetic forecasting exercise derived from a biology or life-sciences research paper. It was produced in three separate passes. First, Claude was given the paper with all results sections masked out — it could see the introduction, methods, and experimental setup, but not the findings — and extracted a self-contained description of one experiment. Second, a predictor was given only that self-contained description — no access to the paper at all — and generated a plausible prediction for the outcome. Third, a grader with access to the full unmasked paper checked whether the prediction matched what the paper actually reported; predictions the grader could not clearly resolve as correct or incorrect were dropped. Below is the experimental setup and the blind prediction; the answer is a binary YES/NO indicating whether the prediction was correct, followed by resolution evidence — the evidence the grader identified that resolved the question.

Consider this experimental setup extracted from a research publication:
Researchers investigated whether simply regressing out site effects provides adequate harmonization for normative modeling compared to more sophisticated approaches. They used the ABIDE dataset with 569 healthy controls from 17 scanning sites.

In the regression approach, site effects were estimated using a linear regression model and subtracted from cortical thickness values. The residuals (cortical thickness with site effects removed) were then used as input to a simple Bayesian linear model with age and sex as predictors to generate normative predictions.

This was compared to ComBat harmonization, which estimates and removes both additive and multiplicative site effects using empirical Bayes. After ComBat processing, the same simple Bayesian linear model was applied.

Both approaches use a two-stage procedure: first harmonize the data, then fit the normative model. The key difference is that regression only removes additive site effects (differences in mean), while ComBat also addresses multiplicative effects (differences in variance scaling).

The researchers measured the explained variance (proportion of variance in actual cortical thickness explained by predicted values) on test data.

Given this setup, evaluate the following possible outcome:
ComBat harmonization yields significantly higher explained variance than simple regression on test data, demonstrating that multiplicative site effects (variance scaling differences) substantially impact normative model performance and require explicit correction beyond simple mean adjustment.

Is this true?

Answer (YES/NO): NO